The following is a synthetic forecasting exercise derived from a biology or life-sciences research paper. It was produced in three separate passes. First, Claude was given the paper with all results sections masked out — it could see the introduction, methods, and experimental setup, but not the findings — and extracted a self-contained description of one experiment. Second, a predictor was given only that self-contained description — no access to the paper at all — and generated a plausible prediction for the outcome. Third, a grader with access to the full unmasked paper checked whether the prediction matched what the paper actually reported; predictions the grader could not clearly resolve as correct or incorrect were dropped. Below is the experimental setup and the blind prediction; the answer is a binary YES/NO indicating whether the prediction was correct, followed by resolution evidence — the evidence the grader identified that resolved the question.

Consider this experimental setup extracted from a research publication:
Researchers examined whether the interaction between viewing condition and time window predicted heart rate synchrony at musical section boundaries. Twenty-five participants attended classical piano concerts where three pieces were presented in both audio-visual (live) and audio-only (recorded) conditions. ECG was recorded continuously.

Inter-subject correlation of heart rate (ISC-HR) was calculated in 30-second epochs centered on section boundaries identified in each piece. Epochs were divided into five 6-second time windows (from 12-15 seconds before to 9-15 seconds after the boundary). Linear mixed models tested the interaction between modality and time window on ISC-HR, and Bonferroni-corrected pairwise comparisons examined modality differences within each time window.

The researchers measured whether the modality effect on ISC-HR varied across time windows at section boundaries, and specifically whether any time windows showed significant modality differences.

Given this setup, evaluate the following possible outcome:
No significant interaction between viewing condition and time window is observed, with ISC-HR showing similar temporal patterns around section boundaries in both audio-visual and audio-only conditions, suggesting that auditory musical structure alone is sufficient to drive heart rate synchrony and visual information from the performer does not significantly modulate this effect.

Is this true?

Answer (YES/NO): NO